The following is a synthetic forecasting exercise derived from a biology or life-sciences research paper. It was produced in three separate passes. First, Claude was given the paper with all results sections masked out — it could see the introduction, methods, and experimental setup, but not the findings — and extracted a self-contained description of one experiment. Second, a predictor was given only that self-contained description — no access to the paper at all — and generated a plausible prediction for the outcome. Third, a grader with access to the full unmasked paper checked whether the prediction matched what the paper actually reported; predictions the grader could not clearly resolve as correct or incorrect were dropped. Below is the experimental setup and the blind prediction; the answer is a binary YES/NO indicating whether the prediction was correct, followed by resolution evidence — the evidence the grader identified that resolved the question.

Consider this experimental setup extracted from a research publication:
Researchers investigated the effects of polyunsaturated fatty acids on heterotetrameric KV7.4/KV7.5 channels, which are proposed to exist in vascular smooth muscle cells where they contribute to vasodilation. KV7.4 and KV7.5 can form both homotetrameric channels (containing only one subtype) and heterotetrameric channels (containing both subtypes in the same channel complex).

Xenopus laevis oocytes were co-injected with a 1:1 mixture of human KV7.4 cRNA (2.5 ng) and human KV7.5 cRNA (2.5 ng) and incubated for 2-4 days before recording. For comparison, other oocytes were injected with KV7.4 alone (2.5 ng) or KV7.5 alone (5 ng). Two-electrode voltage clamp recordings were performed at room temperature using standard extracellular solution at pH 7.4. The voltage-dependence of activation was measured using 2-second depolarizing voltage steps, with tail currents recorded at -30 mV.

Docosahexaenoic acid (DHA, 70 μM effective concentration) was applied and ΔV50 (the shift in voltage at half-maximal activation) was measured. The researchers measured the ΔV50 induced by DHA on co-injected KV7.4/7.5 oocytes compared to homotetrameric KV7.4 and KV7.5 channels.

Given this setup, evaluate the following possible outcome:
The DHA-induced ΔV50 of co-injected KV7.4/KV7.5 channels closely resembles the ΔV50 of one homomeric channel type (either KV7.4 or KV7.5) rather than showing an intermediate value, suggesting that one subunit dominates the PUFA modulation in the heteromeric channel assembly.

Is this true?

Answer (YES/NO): NO